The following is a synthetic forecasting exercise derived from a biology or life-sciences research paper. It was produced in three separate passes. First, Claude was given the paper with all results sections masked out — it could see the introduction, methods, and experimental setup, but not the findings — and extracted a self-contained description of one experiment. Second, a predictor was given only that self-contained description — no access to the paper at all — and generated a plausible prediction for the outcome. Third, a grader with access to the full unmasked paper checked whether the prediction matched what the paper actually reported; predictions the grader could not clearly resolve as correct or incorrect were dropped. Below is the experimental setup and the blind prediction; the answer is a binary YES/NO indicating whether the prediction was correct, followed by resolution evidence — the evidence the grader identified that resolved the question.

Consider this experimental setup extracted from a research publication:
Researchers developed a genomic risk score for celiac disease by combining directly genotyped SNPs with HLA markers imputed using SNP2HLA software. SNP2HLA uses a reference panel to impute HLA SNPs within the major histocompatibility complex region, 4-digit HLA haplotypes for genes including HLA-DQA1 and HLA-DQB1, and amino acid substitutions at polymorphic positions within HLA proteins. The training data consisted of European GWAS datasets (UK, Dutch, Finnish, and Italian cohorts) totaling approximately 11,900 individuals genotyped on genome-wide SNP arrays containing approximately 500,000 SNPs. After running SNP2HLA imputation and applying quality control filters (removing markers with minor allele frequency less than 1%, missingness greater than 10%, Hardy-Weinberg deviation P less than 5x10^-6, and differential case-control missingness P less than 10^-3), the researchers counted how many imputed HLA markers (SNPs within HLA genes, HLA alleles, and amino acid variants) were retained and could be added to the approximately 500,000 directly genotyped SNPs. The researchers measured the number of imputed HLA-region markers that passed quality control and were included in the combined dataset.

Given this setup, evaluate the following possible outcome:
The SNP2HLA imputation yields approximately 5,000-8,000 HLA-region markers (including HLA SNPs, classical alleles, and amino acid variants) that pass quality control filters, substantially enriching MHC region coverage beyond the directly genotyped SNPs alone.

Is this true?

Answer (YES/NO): YES